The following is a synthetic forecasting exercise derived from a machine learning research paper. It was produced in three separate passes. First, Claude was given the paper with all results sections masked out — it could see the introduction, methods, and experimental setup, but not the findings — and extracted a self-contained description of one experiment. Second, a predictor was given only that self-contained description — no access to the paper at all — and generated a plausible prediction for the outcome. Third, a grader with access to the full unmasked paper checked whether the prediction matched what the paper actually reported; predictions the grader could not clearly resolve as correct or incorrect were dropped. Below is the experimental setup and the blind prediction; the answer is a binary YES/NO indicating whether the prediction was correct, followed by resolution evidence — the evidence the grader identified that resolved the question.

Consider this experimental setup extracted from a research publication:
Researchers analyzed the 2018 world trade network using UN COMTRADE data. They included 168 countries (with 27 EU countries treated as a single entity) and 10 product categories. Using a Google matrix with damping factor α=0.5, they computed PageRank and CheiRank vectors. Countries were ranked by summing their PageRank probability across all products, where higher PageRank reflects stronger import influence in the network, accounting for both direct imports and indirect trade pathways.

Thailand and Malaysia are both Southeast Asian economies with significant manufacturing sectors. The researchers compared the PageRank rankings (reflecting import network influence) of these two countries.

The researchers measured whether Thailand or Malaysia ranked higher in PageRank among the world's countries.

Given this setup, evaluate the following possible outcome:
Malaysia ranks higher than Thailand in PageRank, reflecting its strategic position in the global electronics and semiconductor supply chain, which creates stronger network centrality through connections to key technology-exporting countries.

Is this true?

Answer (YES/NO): NO